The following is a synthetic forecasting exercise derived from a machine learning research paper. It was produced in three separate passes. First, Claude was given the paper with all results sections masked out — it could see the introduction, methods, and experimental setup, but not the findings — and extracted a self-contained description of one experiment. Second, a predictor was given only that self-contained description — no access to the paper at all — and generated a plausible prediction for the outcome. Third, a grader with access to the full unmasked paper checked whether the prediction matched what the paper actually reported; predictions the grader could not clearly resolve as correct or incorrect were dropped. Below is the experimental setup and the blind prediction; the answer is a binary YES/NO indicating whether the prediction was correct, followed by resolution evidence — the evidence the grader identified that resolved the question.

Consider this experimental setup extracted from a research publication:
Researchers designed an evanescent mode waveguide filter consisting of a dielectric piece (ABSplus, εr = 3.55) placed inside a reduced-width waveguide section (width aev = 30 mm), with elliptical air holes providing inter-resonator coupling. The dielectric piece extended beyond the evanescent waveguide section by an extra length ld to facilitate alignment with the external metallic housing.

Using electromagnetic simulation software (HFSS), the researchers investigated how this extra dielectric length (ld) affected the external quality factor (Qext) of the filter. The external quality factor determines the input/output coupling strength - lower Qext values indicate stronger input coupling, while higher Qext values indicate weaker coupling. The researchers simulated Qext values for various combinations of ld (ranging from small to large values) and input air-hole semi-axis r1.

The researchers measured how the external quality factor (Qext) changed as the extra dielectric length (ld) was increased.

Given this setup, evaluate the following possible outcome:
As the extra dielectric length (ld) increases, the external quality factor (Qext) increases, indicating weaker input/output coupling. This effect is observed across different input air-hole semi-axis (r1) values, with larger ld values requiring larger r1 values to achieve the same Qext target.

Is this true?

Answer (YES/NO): NO